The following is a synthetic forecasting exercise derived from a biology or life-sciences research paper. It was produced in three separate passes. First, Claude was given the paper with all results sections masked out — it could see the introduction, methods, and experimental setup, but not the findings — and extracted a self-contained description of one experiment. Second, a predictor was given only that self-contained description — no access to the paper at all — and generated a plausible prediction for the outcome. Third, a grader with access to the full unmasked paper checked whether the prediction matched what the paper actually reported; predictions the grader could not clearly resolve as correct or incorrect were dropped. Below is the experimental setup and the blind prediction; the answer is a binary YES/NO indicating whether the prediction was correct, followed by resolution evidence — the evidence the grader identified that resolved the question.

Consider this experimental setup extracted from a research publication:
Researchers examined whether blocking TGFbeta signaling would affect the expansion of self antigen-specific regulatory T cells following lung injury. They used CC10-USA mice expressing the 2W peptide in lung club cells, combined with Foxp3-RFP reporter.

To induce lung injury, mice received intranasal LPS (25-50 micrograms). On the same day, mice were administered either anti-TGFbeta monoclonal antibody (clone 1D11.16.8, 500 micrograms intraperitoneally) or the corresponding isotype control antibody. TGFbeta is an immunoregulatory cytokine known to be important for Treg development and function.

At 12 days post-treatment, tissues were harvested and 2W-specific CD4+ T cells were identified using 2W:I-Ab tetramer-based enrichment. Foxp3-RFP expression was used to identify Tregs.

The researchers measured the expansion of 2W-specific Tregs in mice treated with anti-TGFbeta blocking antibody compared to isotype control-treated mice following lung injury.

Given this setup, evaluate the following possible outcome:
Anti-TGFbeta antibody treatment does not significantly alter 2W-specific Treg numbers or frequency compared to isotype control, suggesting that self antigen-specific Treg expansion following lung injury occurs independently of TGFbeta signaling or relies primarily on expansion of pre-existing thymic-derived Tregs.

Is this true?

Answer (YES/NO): YES